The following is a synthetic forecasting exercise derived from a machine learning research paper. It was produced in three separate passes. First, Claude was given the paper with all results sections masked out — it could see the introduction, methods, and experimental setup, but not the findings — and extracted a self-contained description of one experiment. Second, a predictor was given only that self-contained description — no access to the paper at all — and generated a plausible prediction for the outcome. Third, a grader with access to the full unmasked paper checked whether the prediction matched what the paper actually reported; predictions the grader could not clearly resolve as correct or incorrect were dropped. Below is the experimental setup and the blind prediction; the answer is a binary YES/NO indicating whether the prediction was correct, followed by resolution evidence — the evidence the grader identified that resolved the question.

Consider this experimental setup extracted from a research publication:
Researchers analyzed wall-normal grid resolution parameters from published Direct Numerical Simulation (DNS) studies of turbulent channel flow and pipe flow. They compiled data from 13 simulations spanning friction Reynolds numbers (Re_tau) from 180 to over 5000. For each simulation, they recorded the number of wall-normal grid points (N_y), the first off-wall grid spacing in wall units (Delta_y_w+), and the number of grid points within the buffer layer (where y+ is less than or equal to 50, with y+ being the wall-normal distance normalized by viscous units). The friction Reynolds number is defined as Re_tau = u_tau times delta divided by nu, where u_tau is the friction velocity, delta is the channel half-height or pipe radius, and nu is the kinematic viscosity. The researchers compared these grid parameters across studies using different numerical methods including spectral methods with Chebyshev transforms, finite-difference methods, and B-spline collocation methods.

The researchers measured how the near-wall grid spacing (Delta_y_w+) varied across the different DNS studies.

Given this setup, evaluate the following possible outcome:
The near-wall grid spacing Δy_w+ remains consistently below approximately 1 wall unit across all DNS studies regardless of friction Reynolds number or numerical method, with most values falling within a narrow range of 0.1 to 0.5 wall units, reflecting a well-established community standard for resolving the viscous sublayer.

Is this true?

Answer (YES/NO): NO